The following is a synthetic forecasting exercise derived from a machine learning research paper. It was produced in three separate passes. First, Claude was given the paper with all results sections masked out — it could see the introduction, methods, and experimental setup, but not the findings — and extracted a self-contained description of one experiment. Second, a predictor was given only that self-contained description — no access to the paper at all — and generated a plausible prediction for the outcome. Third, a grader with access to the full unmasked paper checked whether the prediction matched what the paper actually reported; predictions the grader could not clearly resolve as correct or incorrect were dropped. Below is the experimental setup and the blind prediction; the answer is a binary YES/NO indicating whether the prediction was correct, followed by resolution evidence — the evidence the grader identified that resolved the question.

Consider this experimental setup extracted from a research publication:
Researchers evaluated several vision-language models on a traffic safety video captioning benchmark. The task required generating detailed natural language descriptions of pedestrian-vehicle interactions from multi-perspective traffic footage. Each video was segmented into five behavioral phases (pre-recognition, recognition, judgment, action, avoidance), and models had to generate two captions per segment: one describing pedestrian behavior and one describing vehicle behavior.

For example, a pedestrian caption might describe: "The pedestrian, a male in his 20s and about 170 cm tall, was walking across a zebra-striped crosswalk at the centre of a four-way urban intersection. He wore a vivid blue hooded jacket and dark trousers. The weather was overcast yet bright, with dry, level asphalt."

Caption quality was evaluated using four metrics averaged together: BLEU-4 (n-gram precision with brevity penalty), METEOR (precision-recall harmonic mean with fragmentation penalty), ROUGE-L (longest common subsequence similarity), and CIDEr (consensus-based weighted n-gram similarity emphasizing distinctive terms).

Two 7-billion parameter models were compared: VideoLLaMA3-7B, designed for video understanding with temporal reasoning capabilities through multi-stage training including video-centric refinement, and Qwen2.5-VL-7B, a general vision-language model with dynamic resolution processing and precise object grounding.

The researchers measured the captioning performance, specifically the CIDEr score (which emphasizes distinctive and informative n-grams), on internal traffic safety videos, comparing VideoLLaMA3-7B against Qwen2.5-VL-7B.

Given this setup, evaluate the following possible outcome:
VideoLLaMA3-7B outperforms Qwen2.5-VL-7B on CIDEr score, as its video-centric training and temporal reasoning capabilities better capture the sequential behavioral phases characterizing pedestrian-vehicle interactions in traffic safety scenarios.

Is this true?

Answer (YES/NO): YES